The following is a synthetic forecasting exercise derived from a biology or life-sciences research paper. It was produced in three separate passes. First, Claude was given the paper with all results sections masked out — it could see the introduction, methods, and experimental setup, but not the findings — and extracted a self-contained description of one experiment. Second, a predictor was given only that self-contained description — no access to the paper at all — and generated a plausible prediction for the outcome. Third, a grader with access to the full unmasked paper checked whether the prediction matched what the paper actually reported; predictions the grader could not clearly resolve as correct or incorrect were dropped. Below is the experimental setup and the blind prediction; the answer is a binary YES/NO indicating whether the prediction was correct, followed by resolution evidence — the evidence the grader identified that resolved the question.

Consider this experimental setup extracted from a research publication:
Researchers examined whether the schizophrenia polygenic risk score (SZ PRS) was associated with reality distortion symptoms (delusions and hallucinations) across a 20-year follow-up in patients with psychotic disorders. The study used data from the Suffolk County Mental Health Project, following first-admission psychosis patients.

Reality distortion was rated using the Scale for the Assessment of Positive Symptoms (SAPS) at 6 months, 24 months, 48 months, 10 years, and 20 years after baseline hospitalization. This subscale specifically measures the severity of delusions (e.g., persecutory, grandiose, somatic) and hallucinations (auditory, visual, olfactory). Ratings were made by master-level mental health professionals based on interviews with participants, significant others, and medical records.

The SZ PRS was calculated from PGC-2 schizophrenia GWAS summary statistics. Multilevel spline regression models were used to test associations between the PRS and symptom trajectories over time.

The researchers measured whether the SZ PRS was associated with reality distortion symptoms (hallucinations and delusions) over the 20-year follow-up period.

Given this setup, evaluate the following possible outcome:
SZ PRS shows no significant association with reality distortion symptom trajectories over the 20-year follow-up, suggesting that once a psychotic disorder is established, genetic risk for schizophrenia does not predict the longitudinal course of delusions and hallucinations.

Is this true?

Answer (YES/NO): YES